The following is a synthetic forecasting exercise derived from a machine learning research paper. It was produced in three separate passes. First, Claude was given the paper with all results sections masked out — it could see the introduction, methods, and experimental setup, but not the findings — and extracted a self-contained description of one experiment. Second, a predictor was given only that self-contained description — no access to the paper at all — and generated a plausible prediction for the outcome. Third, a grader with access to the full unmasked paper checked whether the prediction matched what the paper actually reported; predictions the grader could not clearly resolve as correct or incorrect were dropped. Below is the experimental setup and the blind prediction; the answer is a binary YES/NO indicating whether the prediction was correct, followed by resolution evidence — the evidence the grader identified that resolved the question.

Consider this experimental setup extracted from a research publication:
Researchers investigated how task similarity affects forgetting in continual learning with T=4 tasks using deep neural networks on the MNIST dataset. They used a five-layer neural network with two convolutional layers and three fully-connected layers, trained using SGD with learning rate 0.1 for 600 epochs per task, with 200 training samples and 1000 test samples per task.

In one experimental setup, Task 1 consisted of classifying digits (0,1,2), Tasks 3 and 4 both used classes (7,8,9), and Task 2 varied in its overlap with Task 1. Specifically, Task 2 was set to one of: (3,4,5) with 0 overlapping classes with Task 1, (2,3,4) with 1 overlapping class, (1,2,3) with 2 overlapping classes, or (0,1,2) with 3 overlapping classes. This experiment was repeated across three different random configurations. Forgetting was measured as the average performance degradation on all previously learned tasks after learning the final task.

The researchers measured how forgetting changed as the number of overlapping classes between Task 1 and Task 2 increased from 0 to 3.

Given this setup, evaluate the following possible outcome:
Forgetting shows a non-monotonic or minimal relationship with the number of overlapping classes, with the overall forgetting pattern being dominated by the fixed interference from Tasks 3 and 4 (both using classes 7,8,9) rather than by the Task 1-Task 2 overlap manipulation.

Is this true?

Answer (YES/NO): NO